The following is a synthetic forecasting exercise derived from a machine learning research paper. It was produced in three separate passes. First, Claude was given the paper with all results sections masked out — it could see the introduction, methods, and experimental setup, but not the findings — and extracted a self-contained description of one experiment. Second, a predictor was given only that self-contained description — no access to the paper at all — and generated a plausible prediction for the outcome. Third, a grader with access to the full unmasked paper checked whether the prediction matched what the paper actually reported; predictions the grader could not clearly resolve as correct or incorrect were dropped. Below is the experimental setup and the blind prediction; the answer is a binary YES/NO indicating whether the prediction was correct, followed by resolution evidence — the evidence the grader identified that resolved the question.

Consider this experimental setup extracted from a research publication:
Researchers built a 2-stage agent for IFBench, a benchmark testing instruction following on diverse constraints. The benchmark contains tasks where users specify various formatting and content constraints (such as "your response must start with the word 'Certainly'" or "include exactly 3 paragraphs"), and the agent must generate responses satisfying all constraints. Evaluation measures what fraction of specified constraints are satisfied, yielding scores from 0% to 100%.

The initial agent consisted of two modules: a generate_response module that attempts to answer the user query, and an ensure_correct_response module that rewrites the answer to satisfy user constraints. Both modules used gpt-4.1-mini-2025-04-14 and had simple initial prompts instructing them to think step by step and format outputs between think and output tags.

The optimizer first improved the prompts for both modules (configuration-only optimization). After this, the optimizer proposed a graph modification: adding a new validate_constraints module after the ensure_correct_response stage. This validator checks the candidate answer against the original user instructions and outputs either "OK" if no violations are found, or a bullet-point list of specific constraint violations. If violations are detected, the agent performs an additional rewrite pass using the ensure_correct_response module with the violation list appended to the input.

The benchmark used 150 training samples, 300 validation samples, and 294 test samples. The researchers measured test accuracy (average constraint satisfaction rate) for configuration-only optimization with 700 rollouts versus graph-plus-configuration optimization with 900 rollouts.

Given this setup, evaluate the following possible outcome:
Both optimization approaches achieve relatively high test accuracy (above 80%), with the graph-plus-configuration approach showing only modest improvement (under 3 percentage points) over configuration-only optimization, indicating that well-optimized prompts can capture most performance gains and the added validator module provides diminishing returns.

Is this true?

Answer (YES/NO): NO